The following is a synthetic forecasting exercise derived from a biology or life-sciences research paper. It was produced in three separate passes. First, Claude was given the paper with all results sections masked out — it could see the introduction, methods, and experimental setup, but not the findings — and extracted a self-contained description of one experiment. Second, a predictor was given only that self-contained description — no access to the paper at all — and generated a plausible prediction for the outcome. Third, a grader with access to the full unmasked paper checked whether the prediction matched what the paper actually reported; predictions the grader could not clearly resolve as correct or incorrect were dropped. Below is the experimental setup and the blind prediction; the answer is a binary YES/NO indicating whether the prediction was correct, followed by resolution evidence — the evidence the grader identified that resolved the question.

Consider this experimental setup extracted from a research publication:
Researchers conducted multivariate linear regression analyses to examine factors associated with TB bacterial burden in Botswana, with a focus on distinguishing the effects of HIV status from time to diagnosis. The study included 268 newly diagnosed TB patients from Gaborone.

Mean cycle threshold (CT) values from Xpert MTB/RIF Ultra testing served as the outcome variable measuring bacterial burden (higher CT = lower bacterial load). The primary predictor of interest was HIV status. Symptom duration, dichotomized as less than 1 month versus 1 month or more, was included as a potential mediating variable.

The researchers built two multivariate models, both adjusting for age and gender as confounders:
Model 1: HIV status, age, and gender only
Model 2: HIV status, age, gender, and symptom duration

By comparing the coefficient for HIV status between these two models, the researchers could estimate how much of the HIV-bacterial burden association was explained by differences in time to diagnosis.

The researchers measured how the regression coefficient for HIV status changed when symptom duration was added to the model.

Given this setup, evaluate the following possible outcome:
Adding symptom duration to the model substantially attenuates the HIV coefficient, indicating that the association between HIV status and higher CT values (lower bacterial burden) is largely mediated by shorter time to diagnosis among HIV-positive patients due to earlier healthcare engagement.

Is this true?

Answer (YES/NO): NO